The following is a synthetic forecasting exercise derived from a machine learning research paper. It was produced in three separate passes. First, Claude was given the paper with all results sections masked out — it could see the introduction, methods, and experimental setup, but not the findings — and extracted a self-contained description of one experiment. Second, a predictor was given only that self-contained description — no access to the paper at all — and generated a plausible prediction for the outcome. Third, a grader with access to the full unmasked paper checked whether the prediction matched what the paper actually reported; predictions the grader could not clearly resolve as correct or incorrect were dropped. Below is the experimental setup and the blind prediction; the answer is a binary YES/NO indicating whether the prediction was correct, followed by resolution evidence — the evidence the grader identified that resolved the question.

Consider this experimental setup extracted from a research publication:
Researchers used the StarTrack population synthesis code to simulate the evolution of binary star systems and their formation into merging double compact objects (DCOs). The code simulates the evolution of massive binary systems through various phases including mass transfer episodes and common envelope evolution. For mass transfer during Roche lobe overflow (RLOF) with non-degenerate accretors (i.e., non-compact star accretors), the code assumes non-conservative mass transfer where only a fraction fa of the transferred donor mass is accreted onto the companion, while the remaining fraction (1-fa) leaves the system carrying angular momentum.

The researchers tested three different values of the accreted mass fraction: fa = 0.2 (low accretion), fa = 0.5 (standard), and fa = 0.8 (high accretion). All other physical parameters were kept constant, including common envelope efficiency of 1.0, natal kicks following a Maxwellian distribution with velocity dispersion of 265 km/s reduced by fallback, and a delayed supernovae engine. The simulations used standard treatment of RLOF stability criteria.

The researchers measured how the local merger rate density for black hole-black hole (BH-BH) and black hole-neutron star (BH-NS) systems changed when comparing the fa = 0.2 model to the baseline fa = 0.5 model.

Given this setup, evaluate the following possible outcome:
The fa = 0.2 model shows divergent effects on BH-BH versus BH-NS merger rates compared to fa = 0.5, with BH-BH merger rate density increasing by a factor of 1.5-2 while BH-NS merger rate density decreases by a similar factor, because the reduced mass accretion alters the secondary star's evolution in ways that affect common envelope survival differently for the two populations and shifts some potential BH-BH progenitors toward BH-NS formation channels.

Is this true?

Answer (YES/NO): NO